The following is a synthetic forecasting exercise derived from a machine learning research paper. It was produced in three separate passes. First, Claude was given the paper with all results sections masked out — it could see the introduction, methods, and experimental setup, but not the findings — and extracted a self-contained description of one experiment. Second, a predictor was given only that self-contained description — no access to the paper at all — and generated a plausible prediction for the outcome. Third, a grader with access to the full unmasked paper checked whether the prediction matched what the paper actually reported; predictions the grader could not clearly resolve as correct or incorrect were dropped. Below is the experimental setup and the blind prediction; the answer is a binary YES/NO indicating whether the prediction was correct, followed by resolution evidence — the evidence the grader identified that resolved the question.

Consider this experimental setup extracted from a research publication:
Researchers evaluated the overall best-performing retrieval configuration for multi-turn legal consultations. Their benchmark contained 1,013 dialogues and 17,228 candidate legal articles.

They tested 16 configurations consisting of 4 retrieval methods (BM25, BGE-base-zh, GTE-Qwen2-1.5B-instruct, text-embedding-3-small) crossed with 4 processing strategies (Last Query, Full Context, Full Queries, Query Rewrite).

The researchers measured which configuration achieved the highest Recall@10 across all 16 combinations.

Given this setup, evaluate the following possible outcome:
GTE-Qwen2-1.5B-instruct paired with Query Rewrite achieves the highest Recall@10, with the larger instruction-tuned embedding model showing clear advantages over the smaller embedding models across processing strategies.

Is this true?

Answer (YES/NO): NO